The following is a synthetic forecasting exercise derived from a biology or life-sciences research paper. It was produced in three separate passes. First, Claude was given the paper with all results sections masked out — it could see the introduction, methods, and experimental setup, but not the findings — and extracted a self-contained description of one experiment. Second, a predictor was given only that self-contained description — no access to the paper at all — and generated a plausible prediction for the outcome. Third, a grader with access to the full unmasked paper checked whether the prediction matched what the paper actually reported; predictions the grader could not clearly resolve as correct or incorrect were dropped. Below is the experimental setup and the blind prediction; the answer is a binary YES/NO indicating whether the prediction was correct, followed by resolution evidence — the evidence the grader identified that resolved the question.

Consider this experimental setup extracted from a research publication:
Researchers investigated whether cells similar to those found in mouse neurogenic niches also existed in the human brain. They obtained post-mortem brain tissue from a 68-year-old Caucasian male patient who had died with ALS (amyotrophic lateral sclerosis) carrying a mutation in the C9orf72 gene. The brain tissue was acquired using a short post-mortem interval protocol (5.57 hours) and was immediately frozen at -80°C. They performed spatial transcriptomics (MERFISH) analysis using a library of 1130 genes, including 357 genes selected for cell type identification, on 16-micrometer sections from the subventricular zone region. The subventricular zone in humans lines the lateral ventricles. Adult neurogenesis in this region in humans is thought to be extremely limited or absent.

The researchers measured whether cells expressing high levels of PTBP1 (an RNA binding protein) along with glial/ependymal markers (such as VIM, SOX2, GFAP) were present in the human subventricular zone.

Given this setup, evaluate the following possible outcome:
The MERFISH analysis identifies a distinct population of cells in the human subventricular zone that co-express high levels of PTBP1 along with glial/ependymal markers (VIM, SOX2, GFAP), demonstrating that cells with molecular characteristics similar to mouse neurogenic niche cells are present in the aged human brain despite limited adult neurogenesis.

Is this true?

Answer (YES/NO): NO